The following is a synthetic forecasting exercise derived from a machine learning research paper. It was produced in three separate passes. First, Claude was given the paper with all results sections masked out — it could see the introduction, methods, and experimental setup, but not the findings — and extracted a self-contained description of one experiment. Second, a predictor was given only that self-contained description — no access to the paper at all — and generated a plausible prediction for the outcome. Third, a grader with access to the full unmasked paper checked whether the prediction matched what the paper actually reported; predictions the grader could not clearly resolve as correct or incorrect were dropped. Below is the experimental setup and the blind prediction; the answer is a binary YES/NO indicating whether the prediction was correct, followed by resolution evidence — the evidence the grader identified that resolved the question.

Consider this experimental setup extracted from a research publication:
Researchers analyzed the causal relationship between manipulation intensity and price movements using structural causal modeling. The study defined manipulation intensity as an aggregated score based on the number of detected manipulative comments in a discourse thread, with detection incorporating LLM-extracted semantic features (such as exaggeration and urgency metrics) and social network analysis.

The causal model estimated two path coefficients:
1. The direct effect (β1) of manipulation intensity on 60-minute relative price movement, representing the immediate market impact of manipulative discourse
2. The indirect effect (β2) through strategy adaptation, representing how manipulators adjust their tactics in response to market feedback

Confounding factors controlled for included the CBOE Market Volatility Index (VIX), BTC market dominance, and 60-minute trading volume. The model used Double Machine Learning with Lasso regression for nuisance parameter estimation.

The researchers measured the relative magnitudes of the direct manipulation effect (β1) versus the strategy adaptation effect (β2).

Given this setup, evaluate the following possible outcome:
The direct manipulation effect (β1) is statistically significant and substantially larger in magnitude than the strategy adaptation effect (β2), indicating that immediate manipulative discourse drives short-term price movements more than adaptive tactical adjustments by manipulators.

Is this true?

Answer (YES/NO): YES